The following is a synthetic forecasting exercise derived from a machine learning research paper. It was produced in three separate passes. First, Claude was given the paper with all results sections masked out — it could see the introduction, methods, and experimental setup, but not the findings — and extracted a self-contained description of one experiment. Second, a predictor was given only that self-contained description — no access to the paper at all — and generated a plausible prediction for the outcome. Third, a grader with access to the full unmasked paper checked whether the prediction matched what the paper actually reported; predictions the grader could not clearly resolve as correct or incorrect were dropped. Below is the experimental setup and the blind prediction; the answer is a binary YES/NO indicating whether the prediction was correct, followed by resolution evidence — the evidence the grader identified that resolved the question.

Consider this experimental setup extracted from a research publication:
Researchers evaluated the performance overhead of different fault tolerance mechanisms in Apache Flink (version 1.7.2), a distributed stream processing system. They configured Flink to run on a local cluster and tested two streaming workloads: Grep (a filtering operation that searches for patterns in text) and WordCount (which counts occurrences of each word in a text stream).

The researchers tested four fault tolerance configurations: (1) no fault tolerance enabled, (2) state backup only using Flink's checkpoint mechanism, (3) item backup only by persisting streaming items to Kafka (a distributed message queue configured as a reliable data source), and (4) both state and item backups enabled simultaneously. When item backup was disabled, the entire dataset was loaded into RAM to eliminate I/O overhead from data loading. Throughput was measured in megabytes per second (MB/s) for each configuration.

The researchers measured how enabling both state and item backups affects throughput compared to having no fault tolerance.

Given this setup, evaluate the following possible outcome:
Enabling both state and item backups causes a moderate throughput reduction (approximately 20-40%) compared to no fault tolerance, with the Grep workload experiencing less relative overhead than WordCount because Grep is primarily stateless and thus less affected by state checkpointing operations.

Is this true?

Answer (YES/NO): NO